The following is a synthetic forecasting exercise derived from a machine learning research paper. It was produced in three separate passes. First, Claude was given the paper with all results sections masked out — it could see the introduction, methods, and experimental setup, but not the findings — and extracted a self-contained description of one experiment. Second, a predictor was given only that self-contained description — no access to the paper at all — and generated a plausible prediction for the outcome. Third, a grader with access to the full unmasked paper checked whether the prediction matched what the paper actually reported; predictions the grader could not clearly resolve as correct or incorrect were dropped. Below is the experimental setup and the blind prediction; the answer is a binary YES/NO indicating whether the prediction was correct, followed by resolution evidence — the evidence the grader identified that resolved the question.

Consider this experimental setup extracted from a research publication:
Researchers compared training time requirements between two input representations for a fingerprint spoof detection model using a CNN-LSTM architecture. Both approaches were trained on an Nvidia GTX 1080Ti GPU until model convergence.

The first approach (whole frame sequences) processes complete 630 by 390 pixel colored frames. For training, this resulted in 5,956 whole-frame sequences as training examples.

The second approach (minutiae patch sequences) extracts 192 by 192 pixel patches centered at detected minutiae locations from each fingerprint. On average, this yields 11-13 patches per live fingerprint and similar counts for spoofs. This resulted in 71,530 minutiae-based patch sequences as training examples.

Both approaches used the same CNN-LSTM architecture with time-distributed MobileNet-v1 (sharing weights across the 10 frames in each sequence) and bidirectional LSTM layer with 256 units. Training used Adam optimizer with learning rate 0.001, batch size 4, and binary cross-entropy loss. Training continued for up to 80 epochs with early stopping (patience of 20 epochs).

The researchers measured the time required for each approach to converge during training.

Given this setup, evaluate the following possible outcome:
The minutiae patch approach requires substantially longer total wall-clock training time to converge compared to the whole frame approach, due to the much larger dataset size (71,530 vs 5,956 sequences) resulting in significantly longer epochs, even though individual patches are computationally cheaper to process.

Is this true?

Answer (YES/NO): YES